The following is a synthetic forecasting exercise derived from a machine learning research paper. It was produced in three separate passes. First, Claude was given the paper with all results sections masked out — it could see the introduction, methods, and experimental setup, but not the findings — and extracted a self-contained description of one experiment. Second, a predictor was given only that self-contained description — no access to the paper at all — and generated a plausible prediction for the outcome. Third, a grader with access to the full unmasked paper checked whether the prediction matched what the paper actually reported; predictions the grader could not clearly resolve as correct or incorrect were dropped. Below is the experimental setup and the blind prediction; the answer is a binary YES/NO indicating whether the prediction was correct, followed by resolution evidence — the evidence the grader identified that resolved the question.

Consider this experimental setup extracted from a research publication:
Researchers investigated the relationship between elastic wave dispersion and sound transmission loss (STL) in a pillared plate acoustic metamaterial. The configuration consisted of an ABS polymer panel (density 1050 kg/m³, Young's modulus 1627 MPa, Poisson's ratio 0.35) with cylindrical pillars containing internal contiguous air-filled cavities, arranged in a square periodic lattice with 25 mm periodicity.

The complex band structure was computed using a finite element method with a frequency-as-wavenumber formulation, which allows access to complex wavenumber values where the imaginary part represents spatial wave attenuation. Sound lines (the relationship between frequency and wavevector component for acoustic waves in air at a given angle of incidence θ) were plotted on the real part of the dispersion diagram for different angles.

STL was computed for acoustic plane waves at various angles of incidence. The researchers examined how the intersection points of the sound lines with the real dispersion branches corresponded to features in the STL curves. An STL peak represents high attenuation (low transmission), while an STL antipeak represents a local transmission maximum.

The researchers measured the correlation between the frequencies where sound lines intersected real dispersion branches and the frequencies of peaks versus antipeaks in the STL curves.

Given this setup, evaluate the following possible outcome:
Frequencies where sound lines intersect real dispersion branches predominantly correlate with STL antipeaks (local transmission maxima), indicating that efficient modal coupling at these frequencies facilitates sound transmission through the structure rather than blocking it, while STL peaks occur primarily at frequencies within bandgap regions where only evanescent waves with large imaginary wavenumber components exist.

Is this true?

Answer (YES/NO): YES